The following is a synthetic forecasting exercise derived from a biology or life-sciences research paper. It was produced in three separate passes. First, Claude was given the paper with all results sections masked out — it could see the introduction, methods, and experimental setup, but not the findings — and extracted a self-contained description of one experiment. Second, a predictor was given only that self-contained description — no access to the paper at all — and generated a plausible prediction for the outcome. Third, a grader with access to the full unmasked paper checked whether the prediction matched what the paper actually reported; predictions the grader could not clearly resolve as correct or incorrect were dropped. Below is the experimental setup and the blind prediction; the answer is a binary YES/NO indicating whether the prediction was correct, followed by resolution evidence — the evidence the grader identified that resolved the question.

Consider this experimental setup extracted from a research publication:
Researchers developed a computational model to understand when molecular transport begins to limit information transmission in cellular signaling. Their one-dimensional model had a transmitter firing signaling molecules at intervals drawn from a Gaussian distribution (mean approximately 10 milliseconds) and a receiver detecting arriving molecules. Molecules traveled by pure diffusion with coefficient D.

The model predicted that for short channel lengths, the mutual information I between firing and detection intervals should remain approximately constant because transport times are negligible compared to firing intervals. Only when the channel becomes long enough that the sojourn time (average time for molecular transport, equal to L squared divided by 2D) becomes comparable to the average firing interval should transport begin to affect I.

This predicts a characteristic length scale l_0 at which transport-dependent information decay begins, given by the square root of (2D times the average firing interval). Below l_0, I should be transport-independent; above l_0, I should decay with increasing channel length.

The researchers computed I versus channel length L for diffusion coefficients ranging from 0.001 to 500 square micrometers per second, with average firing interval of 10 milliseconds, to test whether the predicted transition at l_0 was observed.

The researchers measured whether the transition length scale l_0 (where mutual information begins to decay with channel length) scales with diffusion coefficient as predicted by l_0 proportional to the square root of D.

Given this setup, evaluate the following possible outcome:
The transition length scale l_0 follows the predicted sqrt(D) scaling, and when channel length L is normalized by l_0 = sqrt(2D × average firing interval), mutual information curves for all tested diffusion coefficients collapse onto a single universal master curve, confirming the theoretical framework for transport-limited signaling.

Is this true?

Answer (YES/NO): YES